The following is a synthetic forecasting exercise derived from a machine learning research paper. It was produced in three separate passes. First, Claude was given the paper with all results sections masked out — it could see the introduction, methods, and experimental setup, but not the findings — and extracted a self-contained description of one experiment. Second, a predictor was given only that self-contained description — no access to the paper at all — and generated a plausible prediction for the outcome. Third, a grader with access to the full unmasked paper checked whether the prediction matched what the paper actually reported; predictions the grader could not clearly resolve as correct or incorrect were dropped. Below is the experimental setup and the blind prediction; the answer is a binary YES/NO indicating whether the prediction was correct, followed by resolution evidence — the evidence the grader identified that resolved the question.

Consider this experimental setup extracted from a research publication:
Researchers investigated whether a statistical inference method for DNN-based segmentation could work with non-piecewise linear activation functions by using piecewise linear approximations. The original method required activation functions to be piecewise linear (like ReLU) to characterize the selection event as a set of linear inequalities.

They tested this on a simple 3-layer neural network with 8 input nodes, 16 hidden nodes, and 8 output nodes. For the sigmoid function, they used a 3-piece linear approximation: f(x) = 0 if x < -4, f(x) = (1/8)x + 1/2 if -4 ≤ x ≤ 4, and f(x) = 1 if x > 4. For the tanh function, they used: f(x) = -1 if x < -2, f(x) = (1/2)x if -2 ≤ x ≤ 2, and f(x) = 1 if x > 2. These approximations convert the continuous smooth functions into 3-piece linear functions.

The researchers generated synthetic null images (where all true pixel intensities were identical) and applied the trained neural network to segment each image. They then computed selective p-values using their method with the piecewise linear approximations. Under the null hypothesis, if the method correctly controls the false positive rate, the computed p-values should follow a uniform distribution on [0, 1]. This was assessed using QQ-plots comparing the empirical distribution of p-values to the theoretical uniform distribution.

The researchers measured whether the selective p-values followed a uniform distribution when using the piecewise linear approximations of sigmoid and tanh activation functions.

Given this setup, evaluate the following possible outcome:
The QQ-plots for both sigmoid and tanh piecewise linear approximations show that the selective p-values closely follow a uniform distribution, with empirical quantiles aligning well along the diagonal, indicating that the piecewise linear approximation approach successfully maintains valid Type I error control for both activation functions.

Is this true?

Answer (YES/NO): YES